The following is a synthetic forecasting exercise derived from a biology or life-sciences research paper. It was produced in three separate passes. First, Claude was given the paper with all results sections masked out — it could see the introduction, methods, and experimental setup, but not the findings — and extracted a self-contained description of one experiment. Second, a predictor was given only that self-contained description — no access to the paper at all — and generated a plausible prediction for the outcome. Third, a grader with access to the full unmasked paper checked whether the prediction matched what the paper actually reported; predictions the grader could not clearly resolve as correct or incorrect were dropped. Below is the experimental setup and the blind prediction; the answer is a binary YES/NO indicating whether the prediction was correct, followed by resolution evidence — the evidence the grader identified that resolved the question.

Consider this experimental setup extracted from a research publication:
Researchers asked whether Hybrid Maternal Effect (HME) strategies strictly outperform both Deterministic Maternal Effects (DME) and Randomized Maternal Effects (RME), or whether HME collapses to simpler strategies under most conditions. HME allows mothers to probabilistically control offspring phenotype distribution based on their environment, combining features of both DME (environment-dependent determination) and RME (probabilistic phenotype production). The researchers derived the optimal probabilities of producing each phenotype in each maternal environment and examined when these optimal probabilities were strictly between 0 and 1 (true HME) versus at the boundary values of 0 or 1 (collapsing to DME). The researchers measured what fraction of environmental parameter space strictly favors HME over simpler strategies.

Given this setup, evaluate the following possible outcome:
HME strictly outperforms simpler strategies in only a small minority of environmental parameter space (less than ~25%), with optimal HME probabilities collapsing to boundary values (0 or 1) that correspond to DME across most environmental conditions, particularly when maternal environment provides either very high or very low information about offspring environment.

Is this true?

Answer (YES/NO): YES